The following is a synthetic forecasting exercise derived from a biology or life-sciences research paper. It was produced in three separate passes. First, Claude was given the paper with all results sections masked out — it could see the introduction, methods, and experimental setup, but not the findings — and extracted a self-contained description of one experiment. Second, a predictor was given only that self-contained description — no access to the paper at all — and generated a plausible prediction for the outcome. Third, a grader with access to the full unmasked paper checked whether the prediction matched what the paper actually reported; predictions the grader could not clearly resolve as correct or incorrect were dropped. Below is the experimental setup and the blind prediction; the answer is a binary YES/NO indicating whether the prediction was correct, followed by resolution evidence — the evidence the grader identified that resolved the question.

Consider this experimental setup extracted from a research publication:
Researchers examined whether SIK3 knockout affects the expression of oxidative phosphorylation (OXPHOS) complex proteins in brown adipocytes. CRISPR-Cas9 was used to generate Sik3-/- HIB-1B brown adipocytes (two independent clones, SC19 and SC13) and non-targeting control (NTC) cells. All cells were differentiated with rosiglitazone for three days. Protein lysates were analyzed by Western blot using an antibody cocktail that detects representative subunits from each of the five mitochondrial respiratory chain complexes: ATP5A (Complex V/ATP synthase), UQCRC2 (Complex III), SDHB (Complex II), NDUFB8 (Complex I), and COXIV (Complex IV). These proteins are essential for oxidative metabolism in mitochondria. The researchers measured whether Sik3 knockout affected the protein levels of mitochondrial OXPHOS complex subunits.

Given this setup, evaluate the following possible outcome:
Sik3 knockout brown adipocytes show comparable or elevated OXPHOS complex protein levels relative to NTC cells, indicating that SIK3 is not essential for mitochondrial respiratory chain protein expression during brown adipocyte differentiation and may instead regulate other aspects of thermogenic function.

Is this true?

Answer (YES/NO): YES